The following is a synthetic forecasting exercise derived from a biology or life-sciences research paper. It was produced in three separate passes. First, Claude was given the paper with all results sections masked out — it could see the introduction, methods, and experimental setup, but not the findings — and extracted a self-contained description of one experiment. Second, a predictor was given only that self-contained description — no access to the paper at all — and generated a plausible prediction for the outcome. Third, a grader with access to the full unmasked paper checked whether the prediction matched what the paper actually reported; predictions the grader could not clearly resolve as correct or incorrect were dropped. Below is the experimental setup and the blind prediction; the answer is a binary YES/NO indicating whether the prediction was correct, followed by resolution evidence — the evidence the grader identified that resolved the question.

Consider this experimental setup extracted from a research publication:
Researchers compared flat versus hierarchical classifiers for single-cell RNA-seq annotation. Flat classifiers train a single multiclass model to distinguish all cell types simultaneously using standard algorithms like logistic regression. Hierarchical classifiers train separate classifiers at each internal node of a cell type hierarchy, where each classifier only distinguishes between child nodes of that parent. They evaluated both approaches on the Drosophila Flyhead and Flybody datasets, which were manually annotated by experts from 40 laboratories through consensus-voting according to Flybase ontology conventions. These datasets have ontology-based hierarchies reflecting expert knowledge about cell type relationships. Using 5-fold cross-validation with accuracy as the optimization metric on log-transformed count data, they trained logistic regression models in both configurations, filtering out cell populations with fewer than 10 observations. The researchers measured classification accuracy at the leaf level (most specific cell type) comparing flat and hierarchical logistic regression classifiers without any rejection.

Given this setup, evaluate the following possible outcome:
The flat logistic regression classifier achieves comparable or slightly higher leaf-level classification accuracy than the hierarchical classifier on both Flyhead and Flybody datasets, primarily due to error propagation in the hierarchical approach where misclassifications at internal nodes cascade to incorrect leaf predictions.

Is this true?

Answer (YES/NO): NO